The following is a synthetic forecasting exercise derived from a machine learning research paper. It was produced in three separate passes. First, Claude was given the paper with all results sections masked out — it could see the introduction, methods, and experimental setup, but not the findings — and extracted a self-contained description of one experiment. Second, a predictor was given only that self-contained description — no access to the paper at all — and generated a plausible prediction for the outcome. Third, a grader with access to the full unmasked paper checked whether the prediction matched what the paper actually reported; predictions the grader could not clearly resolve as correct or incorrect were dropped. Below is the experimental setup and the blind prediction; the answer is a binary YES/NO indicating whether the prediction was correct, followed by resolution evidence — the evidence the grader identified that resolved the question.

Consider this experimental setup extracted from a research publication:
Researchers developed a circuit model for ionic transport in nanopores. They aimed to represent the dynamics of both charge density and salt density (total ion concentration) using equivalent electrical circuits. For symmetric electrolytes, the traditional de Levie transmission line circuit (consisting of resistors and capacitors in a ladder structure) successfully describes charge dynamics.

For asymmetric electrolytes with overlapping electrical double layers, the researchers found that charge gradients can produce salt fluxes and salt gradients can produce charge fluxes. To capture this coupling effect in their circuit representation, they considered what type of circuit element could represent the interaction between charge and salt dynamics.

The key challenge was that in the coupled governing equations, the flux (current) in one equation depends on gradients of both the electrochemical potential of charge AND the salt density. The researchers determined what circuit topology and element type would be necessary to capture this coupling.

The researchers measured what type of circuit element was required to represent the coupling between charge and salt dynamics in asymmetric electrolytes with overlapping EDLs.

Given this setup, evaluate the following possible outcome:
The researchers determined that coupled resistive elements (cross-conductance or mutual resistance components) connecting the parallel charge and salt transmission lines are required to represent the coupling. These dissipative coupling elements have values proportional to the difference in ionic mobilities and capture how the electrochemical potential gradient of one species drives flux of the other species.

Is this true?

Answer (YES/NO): NO